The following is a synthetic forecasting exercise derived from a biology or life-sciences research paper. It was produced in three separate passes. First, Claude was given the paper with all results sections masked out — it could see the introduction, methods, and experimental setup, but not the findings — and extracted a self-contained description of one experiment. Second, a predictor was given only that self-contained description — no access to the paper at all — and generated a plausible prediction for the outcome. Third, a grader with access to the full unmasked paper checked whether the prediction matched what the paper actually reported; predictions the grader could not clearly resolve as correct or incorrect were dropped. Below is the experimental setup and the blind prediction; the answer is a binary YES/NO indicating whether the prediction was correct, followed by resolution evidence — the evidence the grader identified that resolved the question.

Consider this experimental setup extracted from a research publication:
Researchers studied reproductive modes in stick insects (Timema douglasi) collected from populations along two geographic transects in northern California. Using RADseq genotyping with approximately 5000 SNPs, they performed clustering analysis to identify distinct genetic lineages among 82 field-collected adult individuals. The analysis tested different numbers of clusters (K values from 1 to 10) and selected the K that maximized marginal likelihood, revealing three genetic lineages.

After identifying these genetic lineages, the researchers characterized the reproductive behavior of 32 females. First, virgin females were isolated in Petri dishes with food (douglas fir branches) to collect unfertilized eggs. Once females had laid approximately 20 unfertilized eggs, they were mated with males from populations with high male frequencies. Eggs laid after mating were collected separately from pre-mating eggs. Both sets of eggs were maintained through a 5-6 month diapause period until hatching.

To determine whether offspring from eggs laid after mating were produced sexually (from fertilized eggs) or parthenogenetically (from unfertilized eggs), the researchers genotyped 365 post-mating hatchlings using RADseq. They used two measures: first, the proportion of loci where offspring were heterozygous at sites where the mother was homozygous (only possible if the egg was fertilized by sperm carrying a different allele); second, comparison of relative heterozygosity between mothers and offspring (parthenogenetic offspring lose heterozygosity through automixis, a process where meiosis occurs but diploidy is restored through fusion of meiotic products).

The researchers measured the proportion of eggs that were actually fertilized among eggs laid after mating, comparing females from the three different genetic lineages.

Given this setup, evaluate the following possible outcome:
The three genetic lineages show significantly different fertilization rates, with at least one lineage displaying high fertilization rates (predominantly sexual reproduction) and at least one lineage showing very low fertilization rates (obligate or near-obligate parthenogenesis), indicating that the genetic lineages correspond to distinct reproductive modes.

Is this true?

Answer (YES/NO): YES